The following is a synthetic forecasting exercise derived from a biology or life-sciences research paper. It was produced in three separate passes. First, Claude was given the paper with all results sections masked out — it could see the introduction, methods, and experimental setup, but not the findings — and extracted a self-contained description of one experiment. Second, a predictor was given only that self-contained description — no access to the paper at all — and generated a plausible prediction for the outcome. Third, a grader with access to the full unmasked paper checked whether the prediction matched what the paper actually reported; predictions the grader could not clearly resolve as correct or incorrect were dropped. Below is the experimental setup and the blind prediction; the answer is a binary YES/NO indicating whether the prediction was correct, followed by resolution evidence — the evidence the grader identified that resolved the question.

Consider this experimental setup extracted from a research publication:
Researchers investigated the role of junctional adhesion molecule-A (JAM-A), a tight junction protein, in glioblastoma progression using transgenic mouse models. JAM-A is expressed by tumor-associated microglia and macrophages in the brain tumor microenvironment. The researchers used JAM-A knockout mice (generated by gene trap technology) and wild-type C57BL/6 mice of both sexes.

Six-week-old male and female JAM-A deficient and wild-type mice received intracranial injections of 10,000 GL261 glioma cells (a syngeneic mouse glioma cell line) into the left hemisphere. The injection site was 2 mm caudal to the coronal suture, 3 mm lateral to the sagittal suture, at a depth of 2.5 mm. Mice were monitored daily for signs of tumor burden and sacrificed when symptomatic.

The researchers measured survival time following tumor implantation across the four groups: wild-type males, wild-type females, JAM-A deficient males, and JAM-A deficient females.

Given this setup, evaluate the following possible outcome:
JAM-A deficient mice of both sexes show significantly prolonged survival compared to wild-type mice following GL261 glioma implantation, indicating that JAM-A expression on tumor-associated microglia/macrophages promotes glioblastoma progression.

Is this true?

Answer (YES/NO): NO